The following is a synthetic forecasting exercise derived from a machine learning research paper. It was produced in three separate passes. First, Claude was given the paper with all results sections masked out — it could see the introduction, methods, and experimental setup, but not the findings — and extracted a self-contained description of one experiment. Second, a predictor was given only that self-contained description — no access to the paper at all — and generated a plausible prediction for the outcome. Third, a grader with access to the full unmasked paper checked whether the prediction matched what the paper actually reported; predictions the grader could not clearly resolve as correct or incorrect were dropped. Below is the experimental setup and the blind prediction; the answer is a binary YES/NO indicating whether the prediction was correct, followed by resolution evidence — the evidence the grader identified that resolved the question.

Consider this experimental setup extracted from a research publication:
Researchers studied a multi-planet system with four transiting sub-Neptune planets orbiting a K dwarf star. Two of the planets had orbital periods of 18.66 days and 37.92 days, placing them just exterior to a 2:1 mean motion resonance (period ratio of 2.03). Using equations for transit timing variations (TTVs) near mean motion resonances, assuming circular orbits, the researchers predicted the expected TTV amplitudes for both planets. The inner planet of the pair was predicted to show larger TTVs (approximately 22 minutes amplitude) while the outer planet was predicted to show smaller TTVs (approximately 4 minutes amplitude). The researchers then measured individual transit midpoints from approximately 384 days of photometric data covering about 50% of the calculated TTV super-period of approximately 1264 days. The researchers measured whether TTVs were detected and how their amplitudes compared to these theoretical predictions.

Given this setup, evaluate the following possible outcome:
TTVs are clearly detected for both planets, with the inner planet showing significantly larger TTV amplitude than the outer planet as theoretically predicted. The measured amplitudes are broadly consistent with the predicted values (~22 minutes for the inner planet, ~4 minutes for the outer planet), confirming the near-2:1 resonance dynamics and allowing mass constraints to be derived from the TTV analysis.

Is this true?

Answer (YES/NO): NO